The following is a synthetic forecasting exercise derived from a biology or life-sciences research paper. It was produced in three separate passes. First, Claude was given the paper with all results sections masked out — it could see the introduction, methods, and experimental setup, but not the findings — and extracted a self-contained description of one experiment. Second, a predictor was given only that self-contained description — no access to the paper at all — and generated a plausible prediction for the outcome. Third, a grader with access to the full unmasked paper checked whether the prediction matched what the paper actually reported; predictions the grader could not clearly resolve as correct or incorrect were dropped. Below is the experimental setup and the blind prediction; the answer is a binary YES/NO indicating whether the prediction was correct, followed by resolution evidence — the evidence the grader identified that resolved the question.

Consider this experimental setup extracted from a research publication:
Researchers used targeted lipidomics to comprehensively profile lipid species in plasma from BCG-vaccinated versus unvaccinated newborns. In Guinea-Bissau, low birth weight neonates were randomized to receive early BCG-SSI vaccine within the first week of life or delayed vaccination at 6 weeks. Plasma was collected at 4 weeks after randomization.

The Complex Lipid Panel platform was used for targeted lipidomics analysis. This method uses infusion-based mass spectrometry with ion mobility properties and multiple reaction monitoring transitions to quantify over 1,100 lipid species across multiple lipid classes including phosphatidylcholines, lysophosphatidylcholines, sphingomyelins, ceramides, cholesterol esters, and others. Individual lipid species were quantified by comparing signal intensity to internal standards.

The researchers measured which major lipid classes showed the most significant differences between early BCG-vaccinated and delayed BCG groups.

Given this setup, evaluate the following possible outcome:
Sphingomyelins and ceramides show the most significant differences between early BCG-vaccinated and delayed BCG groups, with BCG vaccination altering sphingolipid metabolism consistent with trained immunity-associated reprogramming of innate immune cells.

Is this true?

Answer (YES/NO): NO